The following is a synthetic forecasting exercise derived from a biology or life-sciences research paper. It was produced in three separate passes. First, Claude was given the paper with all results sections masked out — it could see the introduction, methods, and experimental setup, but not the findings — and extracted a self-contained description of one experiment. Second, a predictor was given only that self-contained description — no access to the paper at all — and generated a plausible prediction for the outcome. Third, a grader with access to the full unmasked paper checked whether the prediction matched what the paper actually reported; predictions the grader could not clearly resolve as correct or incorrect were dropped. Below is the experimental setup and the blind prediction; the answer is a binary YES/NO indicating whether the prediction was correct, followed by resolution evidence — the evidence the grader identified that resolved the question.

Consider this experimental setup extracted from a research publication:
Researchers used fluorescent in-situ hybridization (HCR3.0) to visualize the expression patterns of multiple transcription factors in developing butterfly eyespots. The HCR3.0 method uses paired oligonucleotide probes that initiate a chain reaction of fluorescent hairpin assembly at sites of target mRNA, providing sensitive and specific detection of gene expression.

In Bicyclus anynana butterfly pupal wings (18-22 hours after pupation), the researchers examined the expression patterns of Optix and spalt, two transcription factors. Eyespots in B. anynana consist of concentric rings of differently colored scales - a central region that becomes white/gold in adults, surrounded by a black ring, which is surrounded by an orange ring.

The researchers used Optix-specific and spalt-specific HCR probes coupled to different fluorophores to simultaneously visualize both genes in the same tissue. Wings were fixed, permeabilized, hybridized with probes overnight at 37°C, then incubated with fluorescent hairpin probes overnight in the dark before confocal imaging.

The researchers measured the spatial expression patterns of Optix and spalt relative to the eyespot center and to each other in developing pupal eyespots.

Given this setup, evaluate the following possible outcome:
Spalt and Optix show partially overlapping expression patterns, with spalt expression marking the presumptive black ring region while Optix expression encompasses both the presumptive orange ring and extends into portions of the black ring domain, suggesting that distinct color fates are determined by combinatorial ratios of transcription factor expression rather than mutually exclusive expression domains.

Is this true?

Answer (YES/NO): NO